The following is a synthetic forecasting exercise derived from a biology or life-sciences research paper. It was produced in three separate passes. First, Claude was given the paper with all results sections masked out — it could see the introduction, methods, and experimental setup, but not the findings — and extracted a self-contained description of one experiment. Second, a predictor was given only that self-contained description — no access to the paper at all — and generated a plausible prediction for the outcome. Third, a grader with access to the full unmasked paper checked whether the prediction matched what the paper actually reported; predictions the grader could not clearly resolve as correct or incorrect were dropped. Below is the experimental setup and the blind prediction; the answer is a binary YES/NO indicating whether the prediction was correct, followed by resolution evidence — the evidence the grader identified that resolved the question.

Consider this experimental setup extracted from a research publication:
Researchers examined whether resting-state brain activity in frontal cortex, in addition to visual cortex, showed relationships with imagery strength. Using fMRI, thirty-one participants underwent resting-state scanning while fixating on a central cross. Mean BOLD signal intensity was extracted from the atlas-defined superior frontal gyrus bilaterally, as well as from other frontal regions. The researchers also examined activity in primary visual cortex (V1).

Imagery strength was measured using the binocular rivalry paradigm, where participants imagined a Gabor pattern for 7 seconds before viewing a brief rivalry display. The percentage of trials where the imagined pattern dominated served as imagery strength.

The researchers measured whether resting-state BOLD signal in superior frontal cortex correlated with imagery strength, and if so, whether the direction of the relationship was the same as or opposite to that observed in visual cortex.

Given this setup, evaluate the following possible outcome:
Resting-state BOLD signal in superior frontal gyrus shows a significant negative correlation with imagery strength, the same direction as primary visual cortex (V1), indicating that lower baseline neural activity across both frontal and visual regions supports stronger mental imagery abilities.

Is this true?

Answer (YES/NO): NO